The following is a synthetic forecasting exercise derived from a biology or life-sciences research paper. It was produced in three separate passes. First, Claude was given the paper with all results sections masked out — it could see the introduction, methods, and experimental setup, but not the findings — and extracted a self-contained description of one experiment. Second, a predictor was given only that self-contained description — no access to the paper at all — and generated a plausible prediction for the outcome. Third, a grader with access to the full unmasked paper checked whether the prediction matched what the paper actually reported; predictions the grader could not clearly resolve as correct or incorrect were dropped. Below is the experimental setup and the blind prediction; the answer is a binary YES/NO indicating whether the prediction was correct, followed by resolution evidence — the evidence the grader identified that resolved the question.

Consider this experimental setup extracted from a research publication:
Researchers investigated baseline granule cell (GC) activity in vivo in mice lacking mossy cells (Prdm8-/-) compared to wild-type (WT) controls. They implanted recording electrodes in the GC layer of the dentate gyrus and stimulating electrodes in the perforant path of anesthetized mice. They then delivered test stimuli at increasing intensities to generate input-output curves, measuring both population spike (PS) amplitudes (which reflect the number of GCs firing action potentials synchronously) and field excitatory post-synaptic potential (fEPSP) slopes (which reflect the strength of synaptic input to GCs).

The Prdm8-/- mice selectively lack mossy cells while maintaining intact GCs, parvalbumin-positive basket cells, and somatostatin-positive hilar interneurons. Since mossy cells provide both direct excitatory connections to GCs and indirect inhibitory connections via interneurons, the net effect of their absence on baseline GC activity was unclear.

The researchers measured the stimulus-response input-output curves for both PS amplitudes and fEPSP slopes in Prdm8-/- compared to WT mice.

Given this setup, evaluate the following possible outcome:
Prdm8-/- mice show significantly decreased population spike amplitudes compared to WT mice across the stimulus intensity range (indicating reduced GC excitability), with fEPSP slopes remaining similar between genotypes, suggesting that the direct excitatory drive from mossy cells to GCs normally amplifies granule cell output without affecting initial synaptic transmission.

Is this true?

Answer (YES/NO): NO